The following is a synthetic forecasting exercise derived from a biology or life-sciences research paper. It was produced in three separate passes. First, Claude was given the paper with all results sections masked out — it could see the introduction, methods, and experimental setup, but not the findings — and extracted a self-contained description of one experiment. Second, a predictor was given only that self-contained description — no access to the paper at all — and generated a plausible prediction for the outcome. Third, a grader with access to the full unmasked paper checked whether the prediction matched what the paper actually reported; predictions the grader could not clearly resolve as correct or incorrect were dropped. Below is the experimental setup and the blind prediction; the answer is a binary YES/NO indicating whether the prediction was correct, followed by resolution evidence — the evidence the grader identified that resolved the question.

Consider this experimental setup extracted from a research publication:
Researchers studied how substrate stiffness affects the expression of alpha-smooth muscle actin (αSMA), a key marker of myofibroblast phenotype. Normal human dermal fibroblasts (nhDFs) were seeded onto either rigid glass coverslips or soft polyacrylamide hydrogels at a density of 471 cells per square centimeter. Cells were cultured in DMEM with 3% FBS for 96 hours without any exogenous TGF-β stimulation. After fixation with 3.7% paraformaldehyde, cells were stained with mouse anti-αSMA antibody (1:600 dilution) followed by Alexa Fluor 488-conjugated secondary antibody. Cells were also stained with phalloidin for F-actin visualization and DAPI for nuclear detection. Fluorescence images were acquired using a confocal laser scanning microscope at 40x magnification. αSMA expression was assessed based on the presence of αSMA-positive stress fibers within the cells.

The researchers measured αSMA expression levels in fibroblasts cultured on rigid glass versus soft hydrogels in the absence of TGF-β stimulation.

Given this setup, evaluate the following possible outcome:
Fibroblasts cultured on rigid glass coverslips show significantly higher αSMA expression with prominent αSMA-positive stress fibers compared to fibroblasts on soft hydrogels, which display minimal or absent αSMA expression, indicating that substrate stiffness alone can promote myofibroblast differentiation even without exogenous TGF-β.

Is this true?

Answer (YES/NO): NO